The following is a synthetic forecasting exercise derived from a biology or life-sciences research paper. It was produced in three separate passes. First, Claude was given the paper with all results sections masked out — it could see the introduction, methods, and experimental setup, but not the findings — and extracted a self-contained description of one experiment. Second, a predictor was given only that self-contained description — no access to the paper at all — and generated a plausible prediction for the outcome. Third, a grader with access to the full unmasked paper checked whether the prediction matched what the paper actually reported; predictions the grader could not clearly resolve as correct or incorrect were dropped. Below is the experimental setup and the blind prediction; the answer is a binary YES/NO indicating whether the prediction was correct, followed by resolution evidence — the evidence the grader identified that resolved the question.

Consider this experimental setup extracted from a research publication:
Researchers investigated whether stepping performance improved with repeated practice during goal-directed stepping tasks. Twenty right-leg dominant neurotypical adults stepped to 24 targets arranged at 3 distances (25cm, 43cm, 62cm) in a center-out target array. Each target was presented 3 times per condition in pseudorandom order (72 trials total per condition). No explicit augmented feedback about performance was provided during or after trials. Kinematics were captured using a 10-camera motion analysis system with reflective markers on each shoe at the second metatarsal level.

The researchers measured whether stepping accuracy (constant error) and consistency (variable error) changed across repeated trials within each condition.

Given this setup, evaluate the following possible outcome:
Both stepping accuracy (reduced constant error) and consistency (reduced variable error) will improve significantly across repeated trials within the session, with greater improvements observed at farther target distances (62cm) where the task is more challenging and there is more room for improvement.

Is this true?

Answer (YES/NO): NO